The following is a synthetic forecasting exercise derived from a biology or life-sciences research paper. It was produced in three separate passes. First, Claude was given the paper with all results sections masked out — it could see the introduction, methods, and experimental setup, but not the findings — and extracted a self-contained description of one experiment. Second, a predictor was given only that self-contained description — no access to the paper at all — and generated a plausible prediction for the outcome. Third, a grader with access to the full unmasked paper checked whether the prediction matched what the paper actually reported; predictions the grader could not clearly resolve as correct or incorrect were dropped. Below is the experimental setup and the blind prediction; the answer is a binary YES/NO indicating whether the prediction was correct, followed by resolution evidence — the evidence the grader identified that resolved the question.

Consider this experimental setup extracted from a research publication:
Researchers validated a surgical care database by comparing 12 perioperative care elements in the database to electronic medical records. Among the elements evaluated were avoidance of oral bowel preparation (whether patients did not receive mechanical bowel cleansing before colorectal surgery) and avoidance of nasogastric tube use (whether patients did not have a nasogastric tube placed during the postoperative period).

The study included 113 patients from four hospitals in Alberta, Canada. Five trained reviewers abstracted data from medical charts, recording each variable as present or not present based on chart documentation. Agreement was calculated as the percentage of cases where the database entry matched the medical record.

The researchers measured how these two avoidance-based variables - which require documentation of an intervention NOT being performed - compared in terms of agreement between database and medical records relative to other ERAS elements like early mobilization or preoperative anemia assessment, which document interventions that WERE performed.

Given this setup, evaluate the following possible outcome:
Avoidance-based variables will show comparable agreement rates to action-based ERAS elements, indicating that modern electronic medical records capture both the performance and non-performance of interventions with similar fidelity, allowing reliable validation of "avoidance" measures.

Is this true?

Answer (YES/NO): NO